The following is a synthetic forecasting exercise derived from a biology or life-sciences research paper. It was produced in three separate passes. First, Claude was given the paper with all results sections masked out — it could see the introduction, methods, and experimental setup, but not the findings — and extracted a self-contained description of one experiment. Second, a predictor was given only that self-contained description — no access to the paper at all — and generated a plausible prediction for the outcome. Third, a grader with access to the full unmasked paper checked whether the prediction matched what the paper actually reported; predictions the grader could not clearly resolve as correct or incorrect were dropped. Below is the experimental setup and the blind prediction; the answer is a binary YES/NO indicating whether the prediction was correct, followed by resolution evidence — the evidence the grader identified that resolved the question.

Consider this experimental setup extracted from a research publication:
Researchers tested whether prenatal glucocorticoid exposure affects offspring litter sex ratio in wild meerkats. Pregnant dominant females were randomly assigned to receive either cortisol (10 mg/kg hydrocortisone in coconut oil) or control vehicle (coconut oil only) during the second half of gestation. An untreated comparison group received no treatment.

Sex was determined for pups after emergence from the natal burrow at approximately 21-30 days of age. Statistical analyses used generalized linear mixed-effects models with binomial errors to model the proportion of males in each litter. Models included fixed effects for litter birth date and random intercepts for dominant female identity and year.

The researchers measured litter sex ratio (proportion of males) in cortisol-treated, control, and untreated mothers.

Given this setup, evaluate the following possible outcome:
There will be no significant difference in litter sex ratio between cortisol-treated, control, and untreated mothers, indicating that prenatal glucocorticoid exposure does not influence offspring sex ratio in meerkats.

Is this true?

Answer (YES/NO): YES